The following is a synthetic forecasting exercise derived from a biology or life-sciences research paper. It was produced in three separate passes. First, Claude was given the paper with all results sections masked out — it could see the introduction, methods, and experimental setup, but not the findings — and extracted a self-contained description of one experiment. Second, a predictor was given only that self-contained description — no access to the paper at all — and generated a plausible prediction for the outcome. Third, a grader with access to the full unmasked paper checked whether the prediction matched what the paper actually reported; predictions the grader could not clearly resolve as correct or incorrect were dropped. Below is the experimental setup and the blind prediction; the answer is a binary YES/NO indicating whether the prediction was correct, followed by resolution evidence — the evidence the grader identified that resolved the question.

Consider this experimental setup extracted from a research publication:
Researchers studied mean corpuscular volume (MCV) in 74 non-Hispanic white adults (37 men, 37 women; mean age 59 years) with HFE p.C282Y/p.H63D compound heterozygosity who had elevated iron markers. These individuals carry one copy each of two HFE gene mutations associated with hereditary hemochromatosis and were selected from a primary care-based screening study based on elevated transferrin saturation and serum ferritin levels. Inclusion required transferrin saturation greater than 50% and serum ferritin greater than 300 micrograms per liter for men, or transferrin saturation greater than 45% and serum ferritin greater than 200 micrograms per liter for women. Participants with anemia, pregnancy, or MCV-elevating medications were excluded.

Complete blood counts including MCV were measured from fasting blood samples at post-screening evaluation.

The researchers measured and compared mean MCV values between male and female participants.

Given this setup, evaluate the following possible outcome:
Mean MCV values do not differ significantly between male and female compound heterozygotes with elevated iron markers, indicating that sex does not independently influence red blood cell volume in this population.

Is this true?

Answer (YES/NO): YES